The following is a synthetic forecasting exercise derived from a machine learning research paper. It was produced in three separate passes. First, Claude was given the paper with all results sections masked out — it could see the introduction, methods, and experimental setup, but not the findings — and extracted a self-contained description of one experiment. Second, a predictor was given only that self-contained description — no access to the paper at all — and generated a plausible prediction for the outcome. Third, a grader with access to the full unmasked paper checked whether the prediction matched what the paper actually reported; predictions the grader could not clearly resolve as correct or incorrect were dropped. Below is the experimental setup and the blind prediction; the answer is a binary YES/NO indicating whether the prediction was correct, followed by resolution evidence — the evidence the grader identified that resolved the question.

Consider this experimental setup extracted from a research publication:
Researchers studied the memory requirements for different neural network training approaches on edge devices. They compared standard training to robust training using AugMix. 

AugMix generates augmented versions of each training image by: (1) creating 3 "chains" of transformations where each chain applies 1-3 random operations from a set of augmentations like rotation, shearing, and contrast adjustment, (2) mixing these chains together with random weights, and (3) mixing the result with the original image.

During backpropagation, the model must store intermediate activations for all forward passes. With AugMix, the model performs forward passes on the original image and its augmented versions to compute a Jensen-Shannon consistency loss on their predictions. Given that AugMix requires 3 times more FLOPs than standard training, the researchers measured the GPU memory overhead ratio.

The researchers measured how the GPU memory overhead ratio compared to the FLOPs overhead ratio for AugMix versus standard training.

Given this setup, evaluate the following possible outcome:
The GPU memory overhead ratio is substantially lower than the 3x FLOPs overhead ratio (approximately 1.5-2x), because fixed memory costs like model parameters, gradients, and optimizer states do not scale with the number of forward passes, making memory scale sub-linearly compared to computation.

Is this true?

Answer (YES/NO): NO